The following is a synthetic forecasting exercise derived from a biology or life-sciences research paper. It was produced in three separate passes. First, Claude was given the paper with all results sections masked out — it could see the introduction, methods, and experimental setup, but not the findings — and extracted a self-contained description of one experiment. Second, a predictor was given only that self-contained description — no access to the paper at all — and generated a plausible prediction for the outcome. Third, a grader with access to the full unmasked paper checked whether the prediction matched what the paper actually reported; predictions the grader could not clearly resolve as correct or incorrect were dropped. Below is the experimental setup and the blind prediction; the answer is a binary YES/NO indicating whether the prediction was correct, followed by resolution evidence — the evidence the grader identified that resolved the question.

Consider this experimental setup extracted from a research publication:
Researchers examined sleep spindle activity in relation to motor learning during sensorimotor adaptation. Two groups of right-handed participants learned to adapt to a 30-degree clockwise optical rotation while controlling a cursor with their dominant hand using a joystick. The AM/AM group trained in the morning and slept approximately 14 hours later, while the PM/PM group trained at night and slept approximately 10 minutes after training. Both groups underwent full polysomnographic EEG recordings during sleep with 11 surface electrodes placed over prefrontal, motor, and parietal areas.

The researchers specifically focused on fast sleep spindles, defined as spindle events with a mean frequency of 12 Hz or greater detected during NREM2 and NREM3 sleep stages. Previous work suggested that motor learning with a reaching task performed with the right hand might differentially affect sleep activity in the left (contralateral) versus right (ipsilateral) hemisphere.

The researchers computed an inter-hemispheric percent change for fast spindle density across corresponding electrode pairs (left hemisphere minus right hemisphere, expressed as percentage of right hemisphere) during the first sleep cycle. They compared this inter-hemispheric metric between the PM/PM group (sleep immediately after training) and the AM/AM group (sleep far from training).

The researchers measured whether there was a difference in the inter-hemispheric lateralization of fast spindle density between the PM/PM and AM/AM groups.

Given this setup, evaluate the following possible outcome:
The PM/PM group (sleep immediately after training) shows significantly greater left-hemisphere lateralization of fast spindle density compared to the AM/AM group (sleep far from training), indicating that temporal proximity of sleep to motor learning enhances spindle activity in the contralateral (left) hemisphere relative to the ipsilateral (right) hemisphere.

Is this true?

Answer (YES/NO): YES